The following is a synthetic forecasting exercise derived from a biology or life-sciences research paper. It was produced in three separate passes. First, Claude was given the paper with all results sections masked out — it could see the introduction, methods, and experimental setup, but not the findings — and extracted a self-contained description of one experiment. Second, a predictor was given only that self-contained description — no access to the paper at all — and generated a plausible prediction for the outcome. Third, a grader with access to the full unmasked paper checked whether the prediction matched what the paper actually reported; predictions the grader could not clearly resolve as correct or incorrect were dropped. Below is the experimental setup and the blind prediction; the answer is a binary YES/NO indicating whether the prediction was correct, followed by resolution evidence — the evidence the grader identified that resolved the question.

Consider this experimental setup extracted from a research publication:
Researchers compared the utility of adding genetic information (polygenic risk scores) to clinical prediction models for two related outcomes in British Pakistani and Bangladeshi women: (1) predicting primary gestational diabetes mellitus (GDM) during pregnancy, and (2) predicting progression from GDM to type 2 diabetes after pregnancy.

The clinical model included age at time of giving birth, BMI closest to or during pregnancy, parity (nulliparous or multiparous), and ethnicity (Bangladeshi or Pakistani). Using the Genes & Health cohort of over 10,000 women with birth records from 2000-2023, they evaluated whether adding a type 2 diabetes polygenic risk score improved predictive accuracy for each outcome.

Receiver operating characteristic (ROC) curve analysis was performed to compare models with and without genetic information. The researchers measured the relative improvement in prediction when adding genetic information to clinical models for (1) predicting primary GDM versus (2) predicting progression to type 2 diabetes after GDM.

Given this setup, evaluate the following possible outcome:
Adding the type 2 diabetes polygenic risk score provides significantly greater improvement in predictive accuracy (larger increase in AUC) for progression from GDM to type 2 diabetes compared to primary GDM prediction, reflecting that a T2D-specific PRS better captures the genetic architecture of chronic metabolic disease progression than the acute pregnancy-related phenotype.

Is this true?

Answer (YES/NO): NO